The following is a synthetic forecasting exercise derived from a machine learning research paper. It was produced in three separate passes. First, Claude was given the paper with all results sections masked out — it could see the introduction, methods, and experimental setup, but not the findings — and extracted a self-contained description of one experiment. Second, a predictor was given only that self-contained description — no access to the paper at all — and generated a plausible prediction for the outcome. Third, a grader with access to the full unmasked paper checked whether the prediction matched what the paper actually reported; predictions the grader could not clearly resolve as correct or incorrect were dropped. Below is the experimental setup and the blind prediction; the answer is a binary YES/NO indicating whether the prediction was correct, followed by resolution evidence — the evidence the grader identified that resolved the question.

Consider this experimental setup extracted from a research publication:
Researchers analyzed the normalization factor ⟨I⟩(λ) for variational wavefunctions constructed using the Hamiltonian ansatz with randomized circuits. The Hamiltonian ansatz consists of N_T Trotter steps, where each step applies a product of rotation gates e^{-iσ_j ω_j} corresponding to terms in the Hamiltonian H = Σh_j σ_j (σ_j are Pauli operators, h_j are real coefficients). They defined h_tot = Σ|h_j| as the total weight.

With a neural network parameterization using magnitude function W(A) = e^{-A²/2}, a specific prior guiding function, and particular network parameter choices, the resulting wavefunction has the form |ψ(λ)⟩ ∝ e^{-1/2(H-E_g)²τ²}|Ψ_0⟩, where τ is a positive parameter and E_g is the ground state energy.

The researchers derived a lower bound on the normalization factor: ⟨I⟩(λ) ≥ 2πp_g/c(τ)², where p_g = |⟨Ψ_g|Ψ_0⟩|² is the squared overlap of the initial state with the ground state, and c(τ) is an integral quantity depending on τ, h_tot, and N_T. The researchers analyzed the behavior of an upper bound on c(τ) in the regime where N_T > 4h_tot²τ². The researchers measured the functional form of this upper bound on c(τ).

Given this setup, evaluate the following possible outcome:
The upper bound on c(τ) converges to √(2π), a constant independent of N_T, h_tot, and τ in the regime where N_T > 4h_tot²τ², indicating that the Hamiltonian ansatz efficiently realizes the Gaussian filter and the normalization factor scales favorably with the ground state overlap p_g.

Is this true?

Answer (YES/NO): NO